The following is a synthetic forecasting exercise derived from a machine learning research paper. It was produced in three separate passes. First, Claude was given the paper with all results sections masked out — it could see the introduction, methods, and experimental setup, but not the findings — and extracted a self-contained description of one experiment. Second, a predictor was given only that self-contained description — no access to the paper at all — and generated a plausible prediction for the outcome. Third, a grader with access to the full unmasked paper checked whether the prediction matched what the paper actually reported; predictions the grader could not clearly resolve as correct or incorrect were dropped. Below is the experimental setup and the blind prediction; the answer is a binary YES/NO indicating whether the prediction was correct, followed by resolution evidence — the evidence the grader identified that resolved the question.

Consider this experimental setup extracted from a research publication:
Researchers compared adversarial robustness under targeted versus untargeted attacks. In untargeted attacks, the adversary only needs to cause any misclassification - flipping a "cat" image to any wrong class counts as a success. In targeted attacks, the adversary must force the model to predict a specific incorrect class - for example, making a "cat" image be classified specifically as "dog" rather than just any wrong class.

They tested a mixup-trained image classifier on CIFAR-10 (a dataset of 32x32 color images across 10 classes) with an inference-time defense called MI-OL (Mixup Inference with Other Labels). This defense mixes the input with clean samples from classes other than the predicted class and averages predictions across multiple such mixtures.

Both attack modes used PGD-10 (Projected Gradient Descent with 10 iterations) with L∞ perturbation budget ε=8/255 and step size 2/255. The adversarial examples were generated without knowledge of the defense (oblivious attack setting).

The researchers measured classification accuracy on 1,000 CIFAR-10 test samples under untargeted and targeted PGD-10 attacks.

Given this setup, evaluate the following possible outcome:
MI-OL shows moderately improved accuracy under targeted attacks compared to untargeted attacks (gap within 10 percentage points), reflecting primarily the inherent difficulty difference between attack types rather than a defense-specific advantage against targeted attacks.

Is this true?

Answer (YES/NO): NO